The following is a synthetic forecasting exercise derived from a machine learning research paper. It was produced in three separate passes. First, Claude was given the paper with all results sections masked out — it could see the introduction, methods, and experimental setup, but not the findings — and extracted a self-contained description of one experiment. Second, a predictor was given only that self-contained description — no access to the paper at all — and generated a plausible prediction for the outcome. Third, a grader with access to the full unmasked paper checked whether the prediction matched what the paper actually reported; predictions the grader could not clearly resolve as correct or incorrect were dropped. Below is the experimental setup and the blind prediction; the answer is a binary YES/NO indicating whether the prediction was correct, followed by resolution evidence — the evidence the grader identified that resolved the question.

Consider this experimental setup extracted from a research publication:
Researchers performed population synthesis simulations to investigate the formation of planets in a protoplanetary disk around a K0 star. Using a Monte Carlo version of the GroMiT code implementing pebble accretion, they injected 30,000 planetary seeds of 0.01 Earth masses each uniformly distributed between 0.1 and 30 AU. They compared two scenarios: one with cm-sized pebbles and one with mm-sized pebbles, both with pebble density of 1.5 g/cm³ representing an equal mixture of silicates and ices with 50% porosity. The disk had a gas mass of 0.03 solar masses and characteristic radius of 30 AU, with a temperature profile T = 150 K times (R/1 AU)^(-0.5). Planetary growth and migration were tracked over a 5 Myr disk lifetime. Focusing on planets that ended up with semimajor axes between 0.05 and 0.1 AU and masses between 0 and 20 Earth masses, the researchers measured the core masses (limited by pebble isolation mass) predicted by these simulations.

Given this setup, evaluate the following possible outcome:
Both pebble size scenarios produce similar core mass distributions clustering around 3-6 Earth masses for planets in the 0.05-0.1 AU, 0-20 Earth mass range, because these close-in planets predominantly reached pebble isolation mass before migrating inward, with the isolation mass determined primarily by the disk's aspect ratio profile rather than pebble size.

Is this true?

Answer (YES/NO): NO